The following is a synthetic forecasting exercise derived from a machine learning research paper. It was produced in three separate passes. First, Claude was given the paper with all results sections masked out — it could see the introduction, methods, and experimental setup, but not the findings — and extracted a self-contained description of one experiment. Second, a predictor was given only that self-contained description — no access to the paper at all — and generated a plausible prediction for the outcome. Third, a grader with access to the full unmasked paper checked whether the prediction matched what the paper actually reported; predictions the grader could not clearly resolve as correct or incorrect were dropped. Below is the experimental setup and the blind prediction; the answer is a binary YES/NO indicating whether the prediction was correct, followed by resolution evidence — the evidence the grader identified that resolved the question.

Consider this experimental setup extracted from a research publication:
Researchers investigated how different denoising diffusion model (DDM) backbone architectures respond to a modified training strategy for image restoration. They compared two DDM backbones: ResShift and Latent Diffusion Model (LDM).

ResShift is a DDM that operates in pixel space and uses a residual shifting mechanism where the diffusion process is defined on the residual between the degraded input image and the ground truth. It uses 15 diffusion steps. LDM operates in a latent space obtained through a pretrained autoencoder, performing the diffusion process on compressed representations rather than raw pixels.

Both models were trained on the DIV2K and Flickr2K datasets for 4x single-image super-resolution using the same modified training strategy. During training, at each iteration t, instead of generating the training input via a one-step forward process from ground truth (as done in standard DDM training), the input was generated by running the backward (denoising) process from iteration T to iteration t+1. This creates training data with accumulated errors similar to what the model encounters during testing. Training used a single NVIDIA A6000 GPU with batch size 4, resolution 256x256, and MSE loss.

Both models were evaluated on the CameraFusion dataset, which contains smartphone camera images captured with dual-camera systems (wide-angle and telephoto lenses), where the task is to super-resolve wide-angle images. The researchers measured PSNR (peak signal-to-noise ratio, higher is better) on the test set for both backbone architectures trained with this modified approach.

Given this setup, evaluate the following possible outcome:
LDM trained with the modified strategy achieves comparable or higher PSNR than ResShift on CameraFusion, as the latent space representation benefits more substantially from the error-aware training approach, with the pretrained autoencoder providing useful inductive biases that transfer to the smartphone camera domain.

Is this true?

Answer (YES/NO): NO